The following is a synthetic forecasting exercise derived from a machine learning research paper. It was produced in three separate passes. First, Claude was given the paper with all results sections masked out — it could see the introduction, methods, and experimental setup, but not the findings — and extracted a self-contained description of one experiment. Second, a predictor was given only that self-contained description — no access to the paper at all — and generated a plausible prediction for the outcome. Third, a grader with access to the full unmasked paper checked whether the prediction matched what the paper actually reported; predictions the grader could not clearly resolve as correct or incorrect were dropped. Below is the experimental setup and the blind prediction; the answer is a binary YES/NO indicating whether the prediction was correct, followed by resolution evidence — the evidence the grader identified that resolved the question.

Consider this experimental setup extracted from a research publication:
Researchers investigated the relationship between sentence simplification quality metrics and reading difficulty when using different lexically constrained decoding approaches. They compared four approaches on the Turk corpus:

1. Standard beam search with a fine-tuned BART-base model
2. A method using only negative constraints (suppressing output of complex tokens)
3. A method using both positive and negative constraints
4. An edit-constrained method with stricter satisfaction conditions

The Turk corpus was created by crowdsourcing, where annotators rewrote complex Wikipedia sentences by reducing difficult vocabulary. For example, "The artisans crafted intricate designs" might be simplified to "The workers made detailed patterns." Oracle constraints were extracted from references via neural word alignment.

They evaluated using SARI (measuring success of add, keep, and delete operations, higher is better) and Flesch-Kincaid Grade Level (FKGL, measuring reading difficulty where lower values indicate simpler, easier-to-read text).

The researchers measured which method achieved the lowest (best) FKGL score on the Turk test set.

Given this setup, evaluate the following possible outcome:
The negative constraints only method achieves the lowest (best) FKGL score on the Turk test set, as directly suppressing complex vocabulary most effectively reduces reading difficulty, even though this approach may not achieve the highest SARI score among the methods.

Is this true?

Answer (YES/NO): YES